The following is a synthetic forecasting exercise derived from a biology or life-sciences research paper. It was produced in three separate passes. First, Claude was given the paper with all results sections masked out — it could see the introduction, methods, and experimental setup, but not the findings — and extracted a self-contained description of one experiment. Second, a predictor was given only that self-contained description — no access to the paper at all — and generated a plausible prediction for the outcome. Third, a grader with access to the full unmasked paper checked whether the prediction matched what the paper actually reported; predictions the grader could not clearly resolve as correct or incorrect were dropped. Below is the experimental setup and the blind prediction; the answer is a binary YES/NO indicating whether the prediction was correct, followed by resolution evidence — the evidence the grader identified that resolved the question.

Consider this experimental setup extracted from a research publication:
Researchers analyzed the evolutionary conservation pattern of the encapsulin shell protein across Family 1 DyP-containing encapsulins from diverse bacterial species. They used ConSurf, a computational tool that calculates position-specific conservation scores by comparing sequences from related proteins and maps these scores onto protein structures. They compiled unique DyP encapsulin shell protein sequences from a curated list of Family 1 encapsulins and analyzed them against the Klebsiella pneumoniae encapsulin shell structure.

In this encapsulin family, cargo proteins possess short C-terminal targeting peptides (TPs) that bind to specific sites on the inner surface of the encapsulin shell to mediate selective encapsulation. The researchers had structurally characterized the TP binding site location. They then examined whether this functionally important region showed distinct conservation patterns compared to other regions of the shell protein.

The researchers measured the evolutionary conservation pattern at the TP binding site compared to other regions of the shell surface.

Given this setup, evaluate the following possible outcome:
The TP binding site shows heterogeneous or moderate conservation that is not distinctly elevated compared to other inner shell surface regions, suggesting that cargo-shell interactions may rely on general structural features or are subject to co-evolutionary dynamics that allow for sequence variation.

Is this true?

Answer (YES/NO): NO